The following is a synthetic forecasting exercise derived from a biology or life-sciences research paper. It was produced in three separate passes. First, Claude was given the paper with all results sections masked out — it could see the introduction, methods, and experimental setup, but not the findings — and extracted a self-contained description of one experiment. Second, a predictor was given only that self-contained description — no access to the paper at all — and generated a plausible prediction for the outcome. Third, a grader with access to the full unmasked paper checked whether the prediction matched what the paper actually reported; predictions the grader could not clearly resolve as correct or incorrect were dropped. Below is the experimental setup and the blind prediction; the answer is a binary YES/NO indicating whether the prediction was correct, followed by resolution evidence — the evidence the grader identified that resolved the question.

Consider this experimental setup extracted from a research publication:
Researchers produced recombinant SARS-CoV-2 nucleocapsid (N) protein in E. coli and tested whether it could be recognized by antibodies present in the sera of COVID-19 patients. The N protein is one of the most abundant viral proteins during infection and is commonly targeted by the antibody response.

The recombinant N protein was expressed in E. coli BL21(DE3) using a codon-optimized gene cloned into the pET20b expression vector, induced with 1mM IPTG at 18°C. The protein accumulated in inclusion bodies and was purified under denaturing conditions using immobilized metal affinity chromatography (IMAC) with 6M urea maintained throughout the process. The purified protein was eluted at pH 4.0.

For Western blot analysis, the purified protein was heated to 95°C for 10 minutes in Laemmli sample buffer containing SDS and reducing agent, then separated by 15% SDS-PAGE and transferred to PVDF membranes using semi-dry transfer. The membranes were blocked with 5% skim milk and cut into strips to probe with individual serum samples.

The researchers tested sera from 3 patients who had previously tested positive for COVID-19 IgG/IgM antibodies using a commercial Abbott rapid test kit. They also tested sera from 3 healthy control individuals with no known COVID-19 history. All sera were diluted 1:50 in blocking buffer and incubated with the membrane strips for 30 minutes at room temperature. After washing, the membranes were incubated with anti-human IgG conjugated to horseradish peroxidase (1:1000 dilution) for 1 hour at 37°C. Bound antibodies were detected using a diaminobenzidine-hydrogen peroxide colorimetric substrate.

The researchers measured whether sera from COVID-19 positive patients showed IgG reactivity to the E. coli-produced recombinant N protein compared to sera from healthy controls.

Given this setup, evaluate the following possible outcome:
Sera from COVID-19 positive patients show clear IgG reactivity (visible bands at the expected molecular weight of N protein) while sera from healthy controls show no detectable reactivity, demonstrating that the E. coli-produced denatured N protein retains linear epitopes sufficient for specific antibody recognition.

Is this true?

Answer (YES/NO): YES